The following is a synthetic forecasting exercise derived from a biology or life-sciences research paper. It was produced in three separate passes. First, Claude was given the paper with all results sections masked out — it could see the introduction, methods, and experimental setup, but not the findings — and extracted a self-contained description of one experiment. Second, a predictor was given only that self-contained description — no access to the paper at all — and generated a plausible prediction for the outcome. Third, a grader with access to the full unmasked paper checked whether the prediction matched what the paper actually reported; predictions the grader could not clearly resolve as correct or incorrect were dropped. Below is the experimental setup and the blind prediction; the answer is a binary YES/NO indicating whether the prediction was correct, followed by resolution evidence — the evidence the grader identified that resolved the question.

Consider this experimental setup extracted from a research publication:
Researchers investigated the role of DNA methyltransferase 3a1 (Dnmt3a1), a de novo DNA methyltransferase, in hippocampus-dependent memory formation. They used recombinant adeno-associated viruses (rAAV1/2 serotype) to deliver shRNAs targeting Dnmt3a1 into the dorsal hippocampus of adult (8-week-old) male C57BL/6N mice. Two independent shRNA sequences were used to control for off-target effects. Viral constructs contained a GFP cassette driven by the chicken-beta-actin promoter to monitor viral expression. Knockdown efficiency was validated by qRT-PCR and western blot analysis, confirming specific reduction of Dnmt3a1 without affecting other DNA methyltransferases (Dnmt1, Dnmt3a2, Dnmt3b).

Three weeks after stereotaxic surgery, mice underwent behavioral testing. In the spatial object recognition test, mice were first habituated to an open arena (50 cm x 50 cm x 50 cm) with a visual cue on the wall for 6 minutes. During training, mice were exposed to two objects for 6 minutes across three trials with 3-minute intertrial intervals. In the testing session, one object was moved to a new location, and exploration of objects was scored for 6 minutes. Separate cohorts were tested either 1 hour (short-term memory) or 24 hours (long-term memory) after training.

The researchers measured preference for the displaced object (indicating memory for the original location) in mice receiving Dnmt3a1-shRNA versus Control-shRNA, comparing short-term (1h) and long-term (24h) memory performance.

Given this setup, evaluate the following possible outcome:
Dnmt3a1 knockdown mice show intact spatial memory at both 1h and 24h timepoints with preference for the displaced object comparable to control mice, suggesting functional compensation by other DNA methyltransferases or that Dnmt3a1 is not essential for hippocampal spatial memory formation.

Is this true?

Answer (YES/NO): NO